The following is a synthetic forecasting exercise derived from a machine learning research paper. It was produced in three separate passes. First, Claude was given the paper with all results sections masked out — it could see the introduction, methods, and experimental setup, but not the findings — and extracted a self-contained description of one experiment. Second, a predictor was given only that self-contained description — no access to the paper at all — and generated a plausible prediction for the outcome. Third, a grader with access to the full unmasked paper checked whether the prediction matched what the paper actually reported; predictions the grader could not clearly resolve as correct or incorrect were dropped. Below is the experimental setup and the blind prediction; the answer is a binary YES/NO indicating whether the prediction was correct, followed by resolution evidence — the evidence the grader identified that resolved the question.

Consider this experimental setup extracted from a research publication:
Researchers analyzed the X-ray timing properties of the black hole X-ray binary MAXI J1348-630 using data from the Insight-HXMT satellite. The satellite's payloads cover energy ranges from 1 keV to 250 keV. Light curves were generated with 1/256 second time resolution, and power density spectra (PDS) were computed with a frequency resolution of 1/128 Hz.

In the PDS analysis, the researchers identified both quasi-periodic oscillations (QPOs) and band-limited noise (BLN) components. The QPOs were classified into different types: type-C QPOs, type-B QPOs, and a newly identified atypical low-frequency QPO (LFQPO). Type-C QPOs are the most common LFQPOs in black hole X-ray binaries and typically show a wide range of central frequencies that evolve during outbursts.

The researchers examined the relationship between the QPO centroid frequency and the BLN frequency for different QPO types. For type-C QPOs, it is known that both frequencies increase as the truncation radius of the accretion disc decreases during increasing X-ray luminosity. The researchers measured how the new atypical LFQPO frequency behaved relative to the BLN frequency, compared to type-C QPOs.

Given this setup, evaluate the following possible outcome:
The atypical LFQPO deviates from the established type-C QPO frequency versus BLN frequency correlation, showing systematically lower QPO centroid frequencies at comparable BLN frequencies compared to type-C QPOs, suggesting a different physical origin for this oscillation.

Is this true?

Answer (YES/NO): YES